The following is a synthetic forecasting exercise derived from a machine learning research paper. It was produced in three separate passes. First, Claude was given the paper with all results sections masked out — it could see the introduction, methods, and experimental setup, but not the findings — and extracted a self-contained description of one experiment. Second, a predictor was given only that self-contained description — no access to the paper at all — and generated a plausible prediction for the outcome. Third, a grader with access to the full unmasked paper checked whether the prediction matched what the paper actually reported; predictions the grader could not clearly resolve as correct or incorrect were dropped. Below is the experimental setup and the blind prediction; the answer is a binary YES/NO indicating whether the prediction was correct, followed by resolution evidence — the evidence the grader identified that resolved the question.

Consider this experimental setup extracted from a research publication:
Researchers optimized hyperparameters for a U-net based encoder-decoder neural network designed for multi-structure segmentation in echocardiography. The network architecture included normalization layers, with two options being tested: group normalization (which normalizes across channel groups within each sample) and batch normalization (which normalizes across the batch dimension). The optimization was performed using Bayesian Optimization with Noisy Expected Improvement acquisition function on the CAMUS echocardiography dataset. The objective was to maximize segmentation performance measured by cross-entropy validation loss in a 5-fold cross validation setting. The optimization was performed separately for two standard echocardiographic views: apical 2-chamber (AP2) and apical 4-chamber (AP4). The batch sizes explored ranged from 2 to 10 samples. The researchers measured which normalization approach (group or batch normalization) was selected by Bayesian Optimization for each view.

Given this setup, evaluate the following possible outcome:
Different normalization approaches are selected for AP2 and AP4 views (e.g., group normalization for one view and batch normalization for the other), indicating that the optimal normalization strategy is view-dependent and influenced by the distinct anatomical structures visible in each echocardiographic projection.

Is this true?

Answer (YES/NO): NO